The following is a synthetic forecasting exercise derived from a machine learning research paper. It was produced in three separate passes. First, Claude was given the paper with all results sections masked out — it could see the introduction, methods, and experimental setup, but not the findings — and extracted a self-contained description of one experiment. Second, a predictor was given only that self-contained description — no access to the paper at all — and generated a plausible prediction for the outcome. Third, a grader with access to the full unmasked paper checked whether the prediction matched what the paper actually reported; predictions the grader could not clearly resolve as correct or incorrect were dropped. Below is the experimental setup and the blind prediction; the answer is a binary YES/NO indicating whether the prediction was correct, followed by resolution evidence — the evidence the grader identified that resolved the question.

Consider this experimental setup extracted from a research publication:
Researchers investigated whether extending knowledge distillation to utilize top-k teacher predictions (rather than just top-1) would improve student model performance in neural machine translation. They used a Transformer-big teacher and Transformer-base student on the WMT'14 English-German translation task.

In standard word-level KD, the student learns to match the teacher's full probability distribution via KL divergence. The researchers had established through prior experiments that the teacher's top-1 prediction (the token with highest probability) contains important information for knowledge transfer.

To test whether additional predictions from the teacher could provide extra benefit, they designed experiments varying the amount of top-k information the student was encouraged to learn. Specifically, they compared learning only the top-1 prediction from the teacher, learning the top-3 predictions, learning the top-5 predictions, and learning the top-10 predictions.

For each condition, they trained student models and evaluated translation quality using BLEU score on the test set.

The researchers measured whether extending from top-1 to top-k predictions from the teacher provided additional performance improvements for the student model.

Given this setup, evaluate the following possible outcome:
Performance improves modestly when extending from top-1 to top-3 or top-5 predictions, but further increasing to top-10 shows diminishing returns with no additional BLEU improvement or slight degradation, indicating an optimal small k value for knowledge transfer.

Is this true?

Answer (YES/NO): NO